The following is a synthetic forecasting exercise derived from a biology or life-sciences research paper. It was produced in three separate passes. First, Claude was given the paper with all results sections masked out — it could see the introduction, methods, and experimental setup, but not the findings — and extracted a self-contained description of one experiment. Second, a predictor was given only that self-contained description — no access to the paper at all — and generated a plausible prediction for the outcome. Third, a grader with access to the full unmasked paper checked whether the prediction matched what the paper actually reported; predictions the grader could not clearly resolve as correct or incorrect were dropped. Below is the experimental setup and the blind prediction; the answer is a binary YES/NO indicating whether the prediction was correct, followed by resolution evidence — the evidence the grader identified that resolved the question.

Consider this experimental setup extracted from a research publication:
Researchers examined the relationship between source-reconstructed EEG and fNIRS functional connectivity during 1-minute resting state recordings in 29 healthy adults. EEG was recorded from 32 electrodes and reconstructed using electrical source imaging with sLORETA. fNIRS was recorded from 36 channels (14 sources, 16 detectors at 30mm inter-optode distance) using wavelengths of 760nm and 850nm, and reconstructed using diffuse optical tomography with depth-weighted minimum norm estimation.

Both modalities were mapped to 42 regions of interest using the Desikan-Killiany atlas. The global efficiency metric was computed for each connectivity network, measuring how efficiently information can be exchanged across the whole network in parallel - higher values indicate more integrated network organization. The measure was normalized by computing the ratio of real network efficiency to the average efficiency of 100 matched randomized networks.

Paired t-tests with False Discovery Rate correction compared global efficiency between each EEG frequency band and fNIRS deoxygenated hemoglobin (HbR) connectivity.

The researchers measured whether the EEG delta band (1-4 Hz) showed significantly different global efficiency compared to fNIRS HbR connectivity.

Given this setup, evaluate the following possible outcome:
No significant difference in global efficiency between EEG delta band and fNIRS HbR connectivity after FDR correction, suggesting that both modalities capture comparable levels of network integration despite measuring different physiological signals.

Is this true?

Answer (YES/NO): NO